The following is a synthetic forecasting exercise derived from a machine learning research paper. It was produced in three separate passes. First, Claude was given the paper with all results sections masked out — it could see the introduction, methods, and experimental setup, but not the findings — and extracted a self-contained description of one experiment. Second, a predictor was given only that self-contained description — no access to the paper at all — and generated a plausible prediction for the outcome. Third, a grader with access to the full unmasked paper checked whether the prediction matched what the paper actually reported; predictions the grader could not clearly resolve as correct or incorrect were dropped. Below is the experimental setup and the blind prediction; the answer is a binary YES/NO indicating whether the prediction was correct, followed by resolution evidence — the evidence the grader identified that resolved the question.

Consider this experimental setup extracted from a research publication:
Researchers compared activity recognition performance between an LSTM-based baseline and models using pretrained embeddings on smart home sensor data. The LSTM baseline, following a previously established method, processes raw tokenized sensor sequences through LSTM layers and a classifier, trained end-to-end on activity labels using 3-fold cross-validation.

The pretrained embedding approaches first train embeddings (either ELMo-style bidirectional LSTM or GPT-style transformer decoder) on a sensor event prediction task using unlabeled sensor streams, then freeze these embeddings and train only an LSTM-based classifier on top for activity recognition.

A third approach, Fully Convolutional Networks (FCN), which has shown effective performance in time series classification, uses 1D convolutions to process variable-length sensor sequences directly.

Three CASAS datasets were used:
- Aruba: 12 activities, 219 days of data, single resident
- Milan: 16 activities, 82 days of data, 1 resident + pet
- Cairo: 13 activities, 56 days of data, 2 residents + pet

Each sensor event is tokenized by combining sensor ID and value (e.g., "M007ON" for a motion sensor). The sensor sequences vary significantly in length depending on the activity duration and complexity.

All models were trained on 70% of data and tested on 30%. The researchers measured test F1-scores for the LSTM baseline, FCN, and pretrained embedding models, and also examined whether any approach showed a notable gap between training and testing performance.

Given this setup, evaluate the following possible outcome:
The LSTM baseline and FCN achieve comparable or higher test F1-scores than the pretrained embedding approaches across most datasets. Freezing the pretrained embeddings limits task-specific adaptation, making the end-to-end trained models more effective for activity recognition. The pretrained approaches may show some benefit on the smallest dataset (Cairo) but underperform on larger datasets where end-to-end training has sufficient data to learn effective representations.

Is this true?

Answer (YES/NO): NO